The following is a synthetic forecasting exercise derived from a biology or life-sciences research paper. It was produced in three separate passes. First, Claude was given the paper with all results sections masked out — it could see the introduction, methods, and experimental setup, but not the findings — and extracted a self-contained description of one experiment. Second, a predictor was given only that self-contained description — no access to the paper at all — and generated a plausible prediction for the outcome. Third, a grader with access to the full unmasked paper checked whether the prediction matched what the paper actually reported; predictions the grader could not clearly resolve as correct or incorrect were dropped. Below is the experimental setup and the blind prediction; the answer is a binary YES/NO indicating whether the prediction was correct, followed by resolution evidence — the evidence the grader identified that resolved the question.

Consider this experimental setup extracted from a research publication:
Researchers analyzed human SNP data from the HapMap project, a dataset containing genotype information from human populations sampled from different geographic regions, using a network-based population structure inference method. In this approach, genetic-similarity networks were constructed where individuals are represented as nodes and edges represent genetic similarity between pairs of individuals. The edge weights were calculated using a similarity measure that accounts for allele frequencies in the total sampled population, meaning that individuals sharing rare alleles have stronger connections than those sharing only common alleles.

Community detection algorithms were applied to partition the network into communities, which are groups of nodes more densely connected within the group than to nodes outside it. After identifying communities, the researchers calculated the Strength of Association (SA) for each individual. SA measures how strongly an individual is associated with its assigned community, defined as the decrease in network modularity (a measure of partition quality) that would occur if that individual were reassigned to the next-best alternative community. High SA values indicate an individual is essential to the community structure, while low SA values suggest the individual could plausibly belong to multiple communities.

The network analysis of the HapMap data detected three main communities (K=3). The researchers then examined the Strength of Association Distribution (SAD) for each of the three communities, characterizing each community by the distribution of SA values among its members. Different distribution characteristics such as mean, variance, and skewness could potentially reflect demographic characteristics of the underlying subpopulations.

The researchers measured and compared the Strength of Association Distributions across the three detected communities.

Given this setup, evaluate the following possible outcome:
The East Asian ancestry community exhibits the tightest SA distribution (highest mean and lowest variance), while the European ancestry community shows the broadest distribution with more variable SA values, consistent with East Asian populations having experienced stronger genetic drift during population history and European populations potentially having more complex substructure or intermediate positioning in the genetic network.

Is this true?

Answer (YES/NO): YES